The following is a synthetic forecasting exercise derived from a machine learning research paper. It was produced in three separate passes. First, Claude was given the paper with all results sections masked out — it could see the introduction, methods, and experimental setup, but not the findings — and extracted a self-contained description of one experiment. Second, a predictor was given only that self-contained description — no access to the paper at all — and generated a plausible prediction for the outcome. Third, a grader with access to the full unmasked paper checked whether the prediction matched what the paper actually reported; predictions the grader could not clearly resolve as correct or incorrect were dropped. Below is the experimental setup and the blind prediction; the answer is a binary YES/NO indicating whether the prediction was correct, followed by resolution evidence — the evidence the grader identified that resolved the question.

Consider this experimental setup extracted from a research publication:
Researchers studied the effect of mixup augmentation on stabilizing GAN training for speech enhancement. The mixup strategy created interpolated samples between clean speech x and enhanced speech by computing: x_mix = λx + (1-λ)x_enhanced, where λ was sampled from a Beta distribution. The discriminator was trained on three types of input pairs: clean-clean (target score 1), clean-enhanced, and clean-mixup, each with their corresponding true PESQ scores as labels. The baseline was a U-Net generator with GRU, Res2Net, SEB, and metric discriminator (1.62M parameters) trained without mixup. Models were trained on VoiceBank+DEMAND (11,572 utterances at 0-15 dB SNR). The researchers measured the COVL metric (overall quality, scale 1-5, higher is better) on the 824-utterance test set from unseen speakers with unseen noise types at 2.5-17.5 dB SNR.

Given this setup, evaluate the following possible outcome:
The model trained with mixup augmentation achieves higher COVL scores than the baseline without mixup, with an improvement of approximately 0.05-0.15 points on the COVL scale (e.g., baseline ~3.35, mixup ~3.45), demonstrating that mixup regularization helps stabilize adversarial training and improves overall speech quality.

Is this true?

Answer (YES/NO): YES